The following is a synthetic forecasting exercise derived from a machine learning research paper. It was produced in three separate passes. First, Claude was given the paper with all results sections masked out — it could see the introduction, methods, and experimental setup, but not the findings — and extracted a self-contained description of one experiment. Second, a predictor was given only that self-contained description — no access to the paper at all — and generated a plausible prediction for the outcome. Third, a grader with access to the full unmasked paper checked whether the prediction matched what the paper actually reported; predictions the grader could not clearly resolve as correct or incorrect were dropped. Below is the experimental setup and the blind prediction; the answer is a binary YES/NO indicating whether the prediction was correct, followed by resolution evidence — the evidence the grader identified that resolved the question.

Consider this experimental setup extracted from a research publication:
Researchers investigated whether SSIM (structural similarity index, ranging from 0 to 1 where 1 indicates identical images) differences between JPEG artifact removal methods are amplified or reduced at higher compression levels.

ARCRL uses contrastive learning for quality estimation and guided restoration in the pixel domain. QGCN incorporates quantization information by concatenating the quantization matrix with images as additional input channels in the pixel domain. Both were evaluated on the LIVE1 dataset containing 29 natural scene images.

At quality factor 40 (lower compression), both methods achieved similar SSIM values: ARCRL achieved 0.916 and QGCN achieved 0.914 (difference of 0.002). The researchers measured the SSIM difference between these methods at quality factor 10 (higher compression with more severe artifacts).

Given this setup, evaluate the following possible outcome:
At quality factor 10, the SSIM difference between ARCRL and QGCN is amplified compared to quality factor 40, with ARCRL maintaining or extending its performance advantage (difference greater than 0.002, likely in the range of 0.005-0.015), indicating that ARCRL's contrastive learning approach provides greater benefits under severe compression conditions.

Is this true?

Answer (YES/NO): NO